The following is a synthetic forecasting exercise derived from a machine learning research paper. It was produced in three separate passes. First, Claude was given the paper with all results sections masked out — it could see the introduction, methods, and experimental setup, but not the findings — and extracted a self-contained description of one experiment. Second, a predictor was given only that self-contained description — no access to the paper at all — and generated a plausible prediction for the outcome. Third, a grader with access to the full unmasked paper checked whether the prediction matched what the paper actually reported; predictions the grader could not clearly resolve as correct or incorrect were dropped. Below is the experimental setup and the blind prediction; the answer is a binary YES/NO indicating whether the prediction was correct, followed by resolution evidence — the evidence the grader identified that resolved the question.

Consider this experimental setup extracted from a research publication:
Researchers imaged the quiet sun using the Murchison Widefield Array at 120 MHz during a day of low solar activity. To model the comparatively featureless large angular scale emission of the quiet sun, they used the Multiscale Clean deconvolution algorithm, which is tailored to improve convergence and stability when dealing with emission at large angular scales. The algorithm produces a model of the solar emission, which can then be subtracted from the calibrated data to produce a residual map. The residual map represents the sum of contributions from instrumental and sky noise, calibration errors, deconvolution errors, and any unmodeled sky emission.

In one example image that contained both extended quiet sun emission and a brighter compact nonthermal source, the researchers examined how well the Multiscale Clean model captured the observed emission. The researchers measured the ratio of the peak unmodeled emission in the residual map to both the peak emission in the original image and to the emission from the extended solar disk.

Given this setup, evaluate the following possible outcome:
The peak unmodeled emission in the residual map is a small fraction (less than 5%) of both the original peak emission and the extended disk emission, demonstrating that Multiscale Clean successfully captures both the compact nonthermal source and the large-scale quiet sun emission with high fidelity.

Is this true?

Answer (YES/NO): NO